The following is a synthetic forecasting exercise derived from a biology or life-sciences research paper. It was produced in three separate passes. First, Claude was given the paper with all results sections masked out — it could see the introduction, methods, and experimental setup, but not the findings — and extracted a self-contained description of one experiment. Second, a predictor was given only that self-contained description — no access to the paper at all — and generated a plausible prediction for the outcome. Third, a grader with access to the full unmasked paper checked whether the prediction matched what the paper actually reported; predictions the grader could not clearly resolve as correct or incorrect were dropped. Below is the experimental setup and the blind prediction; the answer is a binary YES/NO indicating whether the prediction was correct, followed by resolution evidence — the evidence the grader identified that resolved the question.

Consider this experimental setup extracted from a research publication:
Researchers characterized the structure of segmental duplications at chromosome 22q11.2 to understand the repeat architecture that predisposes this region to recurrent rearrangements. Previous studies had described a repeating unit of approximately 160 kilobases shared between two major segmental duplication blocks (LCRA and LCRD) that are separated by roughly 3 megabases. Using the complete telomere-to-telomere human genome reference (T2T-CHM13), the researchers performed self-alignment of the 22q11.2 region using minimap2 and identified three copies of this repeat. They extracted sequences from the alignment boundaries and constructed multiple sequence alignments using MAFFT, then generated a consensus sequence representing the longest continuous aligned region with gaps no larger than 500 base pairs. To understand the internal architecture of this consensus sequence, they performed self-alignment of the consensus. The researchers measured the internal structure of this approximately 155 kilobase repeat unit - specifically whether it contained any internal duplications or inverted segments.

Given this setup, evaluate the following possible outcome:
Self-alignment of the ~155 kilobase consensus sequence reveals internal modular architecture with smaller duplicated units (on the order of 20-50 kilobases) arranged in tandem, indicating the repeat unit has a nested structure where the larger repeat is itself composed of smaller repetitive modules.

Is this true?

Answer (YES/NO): NO